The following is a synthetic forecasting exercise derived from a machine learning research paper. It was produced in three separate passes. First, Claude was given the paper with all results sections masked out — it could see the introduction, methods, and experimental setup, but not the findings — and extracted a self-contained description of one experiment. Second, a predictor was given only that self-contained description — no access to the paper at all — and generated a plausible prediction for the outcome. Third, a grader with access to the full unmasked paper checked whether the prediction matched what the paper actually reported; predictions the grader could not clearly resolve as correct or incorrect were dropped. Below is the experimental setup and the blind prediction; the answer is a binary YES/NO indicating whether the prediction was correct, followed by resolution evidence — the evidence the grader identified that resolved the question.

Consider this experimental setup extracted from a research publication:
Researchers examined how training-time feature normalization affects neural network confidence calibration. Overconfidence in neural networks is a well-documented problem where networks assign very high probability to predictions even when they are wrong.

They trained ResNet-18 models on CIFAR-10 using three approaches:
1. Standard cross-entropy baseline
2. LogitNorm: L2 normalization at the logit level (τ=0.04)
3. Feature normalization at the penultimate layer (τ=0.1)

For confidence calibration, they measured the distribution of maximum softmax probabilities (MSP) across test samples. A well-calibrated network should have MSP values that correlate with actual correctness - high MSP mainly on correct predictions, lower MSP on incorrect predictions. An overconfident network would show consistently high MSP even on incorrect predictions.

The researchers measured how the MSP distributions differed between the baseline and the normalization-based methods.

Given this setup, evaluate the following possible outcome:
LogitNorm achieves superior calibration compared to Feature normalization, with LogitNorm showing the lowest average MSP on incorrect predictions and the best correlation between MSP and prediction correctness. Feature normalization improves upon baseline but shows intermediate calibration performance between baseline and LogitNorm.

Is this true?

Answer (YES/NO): NO